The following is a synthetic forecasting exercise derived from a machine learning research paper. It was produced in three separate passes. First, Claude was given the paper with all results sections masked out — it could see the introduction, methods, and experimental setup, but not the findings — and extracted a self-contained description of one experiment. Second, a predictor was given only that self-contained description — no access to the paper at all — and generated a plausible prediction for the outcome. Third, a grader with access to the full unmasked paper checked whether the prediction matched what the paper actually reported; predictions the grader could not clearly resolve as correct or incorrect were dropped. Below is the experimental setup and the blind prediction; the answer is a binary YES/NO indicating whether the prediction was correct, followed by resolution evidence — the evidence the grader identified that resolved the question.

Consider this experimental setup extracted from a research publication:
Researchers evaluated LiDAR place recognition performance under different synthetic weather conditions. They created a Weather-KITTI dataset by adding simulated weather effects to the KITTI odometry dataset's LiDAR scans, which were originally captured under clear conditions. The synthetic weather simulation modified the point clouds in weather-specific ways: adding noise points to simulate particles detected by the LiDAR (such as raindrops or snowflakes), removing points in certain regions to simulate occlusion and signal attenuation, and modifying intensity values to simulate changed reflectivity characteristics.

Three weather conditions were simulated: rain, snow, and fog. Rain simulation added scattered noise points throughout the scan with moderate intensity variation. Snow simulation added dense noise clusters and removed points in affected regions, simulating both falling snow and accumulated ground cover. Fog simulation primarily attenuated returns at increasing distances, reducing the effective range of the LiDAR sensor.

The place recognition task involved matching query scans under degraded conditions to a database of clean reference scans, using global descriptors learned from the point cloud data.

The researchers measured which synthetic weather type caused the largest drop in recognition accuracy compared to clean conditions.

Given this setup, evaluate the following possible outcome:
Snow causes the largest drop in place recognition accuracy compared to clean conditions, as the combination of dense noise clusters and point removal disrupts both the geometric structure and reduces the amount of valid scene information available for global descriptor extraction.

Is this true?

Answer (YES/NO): YES